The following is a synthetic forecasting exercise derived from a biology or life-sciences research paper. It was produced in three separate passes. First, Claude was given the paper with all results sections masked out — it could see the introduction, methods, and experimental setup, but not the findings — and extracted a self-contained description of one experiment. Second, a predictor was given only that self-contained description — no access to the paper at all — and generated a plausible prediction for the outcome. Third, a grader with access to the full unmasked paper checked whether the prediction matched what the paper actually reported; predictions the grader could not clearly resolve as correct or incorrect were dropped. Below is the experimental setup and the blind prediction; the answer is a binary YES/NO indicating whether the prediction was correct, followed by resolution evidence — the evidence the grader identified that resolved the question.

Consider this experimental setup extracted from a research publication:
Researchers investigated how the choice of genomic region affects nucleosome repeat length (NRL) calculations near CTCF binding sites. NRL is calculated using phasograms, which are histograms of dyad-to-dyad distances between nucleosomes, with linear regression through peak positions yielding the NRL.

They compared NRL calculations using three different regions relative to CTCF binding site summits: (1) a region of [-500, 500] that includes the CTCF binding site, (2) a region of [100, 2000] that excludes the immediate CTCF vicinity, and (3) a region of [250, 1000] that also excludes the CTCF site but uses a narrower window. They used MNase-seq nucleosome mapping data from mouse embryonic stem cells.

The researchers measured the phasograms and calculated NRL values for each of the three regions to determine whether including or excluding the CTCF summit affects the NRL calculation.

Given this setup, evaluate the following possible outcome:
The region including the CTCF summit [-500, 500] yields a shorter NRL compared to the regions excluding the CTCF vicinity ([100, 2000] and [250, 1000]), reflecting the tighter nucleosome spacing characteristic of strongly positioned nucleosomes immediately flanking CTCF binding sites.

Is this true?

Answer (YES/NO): NO